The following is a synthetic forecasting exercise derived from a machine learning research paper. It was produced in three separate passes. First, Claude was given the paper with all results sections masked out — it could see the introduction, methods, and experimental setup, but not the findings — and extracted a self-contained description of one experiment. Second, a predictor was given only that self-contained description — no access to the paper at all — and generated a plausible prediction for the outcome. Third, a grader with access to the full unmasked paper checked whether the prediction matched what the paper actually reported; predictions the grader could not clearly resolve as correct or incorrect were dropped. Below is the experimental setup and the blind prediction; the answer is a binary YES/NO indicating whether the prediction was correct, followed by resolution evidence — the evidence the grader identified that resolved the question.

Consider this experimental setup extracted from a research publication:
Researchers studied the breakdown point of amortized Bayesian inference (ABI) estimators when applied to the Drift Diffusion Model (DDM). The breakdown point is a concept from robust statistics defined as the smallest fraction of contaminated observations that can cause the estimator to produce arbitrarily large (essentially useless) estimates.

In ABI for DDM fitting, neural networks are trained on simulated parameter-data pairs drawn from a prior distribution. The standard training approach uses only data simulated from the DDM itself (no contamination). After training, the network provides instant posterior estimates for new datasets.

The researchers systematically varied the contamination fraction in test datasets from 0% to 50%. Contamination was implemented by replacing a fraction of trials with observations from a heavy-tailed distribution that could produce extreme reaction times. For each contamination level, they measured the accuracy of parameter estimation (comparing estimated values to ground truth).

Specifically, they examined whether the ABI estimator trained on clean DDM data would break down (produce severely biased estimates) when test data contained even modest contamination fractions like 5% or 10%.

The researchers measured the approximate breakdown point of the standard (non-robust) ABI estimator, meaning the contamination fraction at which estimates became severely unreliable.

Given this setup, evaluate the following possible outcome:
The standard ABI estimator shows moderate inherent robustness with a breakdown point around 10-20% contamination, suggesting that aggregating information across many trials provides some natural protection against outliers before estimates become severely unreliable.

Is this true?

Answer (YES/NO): NO